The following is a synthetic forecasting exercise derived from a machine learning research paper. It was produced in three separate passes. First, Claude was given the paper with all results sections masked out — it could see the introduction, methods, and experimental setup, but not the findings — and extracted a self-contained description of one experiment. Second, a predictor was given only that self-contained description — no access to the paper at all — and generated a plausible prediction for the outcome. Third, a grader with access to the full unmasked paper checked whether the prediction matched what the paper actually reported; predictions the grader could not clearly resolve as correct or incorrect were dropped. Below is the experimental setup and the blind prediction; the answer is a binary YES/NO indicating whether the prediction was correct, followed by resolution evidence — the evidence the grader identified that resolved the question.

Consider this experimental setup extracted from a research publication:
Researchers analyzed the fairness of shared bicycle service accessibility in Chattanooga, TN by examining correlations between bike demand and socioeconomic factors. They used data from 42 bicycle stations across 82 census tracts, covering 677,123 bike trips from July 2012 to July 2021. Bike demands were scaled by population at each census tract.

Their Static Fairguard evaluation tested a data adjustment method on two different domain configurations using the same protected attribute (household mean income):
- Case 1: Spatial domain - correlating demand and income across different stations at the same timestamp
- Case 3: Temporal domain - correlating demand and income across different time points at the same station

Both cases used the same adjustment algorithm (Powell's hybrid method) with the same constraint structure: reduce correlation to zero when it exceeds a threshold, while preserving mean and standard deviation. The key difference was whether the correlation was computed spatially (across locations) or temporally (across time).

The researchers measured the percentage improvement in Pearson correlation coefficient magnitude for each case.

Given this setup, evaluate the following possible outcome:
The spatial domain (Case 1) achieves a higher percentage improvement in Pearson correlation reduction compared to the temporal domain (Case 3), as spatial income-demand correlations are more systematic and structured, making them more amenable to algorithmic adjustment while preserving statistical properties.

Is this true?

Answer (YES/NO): YES